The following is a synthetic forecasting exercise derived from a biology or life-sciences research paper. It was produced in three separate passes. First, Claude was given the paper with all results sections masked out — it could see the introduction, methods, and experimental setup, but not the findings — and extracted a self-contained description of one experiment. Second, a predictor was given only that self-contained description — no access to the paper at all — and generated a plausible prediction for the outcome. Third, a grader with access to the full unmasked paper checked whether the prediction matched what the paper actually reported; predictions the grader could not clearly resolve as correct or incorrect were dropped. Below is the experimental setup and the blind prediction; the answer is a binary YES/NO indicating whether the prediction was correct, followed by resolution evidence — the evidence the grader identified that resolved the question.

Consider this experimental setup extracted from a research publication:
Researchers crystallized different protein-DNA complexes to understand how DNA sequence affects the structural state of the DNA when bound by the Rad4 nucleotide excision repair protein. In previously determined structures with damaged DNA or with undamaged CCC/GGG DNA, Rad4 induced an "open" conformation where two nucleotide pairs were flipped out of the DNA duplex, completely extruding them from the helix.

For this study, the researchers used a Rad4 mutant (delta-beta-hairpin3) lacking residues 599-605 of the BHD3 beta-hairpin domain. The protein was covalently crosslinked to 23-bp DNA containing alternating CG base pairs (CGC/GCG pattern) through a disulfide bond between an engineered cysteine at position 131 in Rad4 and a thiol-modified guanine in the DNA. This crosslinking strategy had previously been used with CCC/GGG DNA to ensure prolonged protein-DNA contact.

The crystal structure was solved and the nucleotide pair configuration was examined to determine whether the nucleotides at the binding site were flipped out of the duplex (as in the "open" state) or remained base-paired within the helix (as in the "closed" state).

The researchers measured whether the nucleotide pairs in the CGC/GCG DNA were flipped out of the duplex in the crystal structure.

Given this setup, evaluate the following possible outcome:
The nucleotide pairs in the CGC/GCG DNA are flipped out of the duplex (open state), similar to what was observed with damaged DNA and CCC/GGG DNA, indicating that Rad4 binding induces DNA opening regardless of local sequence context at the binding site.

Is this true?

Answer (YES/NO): NO